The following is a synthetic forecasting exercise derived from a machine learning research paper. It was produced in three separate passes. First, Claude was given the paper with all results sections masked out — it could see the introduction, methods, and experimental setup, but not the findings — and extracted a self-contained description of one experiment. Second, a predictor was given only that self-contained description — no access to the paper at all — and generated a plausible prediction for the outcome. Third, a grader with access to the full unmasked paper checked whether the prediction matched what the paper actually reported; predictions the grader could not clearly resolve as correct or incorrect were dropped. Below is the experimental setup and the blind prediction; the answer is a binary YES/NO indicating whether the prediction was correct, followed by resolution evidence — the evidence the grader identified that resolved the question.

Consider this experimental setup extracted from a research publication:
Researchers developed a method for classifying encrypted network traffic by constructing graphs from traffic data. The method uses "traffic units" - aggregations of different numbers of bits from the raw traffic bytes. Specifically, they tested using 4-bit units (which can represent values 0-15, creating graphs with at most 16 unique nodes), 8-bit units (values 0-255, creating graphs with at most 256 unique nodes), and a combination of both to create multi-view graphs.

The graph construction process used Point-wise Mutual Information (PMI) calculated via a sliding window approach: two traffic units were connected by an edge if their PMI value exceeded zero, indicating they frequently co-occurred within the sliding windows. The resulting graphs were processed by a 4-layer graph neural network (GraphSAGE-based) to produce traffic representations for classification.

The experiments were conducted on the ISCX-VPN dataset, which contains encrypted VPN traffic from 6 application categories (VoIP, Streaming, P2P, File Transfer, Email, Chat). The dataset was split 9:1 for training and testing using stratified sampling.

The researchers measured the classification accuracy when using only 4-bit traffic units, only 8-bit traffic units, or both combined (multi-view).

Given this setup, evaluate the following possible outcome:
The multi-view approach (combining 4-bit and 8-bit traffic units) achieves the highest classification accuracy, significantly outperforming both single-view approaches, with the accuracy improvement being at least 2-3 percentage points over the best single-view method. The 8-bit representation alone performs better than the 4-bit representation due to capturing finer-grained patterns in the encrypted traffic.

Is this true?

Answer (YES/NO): YES